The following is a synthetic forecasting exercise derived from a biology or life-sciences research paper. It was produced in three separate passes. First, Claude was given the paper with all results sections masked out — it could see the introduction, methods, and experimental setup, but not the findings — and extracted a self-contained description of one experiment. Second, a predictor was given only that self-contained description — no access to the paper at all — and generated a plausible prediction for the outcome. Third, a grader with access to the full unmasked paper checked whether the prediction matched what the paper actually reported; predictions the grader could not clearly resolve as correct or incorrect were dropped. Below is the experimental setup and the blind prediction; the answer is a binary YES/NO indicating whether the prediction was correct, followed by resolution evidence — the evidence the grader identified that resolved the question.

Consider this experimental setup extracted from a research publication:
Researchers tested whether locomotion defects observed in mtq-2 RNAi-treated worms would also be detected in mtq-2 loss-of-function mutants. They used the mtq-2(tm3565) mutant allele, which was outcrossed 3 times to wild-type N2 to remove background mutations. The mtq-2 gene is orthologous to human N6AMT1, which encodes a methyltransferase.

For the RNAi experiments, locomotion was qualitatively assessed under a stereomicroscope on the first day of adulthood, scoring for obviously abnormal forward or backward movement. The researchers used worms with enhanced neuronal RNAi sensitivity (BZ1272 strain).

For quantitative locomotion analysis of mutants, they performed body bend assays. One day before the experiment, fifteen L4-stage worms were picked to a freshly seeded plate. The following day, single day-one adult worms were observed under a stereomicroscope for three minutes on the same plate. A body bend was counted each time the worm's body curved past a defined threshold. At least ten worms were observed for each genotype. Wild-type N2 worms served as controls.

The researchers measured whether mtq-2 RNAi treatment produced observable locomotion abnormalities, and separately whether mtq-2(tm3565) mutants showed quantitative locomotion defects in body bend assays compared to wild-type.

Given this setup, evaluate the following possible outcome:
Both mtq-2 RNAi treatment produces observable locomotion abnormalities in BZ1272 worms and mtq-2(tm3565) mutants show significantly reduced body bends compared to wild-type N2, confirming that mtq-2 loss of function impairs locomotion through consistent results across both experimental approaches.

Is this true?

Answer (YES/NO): NO